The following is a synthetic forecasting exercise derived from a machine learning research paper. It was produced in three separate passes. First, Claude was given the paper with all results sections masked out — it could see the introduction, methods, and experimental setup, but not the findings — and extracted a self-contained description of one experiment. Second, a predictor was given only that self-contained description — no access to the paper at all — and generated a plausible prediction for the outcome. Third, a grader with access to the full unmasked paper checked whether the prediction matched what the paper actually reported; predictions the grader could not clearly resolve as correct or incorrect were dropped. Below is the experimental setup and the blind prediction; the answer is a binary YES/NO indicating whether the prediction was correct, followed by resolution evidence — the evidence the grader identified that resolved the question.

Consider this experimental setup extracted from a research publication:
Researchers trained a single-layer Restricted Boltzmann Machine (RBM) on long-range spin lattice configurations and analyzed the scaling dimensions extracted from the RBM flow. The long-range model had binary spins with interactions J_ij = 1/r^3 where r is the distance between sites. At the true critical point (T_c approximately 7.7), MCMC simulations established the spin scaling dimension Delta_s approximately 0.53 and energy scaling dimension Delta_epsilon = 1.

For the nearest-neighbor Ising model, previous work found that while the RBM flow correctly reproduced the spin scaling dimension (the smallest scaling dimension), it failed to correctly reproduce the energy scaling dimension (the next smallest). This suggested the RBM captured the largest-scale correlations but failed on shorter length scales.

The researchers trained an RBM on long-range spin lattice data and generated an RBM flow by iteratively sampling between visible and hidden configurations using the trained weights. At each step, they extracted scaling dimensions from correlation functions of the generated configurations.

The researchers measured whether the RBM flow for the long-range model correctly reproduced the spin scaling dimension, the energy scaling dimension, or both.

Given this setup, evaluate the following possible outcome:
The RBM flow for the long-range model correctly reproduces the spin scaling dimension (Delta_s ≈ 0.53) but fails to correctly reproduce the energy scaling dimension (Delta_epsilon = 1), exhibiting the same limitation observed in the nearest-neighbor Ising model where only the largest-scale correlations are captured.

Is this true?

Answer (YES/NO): NO